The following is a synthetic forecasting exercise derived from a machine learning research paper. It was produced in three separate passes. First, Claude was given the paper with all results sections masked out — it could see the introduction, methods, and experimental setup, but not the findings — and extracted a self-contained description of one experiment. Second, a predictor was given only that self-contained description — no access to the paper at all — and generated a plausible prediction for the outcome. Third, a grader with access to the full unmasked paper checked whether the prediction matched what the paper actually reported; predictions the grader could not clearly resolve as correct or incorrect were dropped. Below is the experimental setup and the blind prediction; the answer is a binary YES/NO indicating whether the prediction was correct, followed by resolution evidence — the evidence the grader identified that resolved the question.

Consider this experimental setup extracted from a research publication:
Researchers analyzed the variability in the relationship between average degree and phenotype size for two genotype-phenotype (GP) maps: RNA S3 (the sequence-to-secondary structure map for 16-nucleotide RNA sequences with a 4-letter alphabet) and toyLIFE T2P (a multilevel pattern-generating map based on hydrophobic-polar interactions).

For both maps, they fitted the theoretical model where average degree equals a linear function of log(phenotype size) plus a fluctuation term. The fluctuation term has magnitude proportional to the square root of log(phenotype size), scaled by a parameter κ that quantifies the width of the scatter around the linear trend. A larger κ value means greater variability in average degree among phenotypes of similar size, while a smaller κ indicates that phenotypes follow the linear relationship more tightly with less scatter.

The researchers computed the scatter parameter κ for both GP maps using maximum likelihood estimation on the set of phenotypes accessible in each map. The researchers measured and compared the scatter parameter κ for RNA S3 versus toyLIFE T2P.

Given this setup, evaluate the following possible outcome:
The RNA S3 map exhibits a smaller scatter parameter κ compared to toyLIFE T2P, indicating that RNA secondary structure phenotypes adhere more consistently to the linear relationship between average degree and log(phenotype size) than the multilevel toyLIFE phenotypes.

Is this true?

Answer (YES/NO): NO